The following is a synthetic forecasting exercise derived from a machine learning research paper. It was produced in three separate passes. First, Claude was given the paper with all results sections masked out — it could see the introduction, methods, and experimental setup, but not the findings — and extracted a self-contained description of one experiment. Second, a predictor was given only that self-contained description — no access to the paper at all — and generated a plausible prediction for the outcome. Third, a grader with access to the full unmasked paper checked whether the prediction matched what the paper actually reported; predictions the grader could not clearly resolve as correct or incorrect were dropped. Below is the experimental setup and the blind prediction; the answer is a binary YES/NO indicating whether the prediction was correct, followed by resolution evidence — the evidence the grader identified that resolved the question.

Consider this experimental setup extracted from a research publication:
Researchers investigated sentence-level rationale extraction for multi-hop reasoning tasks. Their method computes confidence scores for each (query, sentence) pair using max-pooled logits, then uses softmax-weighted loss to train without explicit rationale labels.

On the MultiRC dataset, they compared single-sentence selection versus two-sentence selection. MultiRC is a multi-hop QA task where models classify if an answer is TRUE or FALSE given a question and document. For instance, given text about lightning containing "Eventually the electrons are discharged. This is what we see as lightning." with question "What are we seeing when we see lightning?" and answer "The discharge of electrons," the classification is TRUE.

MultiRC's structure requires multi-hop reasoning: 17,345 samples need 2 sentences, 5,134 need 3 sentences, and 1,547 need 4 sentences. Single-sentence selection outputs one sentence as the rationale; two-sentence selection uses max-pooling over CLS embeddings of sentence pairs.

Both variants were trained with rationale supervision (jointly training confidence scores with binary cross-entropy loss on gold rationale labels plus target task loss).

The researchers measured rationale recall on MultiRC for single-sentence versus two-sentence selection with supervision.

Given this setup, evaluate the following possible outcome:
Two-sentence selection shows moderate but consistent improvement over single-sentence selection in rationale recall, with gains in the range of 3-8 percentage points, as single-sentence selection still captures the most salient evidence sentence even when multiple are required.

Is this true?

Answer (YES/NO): NO